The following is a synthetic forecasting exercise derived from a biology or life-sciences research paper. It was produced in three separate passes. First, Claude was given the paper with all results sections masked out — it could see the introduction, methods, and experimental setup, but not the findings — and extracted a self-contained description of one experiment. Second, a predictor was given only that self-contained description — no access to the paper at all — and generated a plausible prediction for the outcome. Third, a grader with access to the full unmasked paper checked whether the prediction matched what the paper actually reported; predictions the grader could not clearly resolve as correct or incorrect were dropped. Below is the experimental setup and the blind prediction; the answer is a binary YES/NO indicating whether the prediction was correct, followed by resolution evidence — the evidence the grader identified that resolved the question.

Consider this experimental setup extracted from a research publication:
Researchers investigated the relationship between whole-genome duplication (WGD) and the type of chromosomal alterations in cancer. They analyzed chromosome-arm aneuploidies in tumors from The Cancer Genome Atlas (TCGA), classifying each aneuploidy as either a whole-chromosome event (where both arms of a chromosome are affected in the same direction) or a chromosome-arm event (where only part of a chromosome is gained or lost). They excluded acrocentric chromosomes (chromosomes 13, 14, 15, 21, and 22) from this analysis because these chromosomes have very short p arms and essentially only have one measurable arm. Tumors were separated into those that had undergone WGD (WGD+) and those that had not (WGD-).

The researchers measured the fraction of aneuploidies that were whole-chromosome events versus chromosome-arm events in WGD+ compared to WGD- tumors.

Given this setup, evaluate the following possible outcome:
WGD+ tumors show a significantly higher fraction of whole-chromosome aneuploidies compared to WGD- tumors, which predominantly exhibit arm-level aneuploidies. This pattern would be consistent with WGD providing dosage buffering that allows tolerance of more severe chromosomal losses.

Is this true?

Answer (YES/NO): YES